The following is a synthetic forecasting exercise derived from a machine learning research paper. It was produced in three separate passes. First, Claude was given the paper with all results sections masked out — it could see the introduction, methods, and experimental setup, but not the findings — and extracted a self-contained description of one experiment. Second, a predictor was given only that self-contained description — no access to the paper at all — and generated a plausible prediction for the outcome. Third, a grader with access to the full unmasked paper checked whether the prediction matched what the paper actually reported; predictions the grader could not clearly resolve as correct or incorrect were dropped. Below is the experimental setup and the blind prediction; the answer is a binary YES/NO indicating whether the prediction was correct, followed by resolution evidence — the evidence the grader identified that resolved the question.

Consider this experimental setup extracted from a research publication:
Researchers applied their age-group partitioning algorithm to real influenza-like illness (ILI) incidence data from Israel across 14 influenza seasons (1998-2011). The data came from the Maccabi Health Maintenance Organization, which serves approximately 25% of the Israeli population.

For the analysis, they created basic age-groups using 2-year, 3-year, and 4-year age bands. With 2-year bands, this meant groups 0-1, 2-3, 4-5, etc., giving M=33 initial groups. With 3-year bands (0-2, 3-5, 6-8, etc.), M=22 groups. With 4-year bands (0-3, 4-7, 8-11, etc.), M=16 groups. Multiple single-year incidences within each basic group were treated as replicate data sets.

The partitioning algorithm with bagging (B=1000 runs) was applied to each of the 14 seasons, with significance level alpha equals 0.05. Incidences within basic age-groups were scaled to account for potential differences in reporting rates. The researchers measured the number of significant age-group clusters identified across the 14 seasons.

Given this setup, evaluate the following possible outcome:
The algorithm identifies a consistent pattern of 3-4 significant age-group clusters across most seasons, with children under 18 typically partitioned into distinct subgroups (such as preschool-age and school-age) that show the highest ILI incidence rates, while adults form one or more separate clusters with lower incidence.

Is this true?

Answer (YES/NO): NO